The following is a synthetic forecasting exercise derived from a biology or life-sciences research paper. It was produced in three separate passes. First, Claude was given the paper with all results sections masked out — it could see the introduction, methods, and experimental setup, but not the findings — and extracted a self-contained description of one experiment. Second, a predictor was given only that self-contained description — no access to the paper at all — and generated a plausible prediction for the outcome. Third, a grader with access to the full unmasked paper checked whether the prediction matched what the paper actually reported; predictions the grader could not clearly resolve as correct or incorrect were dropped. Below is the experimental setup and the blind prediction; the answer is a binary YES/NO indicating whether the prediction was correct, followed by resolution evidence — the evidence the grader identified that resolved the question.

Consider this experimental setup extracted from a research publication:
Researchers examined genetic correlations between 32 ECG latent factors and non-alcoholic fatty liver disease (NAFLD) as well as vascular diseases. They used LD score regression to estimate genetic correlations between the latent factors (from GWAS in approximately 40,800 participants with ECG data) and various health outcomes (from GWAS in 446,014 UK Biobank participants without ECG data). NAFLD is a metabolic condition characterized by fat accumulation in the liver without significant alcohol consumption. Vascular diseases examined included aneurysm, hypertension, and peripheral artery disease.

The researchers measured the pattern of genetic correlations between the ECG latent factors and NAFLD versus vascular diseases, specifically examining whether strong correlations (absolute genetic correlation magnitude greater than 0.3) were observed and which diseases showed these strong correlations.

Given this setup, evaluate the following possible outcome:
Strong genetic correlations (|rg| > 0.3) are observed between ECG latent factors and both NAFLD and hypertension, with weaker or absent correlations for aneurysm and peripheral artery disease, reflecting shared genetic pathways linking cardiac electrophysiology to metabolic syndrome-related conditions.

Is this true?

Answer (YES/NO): NO